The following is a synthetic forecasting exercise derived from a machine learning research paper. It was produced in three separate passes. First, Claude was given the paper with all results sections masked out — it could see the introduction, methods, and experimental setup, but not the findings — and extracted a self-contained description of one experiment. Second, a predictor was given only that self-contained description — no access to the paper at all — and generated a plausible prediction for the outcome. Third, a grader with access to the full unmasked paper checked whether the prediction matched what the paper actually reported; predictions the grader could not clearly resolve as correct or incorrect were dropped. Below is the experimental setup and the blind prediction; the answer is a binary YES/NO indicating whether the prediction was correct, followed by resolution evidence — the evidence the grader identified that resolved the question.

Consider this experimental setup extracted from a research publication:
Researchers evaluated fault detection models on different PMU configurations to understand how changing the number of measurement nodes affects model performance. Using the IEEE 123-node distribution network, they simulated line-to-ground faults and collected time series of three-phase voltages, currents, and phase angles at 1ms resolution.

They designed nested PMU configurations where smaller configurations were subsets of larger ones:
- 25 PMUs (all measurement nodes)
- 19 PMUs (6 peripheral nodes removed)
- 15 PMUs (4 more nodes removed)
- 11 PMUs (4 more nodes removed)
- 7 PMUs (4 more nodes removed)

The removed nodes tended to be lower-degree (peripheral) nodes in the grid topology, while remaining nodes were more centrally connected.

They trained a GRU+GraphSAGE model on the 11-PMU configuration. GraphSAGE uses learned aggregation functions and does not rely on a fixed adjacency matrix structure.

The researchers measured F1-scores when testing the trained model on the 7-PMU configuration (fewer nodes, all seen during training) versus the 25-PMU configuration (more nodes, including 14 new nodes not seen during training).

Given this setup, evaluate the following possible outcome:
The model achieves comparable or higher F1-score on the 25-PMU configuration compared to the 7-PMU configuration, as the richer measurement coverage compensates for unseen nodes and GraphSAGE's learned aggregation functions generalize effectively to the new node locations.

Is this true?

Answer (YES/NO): NO